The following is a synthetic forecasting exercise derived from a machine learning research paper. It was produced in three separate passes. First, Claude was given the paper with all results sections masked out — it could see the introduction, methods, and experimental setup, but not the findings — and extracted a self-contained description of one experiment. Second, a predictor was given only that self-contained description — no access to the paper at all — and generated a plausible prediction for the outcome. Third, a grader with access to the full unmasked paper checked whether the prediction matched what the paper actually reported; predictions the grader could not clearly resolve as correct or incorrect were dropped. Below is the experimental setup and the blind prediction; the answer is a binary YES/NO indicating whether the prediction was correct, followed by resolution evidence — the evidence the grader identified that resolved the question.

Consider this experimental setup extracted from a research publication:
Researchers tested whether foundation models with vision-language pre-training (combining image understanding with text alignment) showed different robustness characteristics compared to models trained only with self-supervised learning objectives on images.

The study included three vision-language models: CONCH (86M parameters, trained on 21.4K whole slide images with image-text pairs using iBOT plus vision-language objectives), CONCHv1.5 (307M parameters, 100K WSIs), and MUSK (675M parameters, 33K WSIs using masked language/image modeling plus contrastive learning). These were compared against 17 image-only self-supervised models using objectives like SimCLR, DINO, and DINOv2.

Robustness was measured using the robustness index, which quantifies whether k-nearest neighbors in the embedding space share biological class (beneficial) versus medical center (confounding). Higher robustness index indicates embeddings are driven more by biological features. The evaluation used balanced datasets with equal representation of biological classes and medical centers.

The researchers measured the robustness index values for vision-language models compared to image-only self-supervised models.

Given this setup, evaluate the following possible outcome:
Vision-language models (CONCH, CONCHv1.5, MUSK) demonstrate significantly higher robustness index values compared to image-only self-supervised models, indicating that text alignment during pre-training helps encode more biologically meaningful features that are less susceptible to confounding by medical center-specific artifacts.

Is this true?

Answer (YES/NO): NO